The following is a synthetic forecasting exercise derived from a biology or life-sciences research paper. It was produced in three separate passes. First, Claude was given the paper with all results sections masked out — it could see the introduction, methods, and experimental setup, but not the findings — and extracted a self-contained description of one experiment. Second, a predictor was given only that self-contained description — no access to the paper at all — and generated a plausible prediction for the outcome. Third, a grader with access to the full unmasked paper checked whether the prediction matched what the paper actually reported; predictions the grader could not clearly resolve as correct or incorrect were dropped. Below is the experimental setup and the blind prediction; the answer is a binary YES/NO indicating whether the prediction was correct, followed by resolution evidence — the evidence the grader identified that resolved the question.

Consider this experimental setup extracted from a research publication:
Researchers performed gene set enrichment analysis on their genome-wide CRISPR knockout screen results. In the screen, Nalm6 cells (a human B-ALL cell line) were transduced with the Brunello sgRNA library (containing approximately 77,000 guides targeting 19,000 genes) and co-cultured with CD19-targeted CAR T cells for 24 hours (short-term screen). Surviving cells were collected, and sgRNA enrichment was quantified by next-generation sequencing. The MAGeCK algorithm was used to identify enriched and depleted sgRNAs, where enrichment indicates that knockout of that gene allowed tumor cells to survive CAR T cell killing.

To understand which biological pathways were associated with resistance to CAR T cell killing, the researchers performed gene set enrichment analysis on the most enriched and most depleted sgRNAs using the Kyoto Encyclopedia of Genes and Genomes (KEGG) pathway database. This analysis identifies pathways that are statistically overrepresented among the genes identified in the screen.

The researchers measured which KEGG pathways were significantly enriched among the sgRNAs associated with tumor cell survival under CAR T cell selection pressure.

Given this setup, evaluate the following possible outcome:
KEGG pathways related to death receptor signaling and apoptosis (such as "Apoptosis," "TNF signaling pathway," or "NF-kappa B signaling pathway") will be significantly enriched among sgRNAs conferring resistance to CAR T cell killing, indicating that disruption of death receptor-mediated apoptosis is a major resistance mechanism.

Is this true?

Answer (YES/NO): YES